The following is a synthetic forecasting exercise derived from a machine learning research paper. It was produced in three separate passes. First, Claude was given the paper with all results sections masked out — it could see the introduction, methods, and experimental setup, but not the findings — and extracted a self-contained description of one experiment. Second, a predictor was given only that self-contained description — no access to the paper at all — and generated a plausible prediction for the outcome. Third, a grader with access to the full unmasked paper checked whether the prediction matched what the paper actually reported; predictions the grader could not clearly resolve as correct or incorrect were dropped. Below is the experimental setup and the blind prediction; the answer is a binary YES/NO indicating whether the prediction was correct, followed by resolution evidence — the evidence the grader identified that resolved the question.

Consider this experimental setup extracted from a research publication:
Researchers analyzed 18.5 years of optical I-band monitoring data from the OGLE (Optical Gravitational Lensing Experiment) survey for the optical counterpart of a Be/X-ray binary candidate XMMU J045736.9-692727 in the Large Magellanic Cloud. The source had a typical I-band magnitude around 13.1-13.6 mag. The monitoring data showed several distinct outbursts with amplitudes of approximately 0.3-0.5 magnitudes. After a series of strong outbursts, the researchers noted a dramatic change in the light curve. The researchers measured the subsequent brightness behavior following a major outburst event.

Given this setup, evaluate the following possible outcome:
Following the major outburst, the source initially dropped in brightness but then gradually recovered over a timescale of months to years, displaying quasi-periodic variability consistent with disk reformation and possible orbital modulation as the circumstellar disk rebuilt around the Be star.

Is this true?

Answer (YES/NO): NO